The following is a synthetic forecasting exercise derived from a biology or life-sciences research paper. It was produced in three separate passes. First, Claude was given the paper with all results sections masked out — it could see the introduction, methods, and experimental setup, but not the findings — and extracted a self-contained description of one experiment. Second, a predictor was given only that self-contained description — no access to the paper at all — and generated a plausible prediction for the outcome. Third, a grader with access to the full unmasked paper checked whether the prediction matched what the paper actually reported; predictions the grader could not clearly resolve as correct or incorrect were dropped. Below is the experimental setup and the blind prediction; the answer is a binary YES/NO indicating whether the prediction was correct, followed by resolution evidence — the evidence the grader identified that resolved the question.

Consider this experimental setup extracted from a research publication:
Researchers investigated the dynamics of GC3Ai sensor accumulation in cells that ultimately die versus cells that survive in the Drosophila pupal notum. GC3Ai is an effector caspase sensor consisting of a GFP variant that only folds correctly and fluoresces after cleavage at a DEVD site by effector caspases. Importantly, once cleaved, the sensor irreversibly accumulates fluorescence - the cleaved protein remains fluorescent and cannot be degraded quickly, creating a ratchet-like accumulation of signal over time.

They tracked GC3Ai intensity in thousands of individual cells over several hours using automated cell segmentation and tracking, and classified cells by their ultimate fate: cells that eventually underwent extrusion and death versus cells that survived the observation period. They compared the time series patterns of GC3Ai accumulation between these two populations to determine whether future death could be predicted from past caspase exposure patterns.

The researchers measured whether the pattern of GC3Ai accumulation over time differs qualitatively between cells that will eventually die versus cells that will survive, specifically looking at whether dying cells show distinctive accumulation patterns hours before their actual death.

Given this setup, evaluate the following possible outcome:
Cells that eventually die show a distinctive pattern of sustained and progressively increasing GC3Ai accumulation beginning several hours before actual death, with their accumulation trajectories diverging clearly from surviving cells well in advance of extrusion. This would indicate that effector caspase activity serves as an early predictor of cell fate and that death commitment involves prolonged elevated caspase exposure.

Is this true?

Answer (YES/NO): NO